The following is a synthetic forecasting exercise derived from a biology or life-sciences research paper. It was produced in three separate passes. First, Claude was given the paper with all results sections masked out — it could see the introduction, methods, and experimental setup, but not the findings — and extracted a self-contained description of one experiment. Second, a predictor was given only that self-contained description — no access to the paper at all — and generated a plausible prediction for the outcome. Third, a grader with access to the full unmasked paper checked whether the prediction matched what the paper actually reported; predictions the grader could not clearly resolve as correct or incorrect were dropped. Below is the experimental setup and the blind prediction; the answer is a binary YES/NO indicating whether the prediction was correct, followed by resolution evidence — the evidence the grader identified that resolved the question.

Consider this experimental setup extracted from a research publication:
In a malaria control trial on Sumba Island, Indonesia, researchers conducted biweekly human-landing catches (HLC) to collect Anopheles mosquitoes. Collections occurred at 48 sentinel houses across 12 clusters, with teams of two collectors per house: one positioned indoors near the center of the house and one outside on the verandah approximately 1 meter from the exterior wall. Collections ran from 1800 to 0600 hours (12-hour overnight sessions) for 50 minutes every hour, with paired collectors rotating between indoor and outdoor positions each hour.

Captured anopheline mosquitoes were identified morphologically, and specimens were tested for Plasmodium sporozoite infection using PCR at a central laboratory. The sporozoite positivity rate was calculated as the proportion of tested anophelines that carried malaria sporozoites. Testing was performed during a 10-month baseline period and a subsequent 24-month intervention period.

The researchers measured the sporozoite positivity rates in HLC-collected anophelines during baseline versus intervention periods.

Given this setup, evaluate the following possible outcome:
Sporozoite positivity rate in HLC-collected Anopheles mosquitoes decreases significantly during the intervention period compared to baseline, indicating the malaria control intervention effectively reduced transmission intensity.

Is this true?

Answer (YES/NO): NO